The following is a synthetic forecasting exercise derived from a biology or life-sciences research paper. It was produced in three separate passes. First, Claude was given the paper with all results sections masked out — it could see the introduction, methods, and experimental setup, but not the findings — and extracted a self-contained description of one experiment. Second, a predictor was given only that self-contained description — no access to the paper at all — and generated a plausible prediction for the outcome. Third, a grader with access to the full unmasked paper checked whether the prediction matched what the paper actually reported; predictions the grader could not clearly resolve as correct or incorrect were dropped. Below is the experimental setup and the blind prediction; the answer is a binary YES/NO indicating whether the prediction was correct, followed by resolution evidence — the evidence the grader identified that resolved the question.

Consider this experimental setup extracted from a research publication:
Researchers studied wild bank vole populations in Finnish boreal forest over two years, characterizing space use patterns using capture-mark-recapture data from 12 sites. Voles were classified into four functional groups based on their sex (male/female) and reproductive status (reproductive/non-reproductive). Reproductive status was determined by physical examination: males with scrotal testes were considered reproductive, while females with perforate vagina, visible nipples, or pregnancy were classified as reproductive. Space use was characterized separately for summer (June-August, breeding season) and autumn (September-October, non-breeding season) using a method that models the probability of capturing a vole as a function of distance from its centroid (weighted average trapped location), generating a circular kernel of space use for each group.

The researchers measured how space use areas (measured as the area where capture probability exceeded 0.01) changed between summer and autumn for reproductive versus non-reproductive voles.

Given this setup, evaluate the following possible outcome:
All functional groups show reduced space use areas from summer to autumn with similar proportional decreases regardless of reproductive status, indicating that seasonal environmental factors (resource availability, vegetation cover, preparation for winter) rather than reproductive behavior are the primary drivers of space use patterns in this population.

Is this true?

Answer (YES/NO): NO